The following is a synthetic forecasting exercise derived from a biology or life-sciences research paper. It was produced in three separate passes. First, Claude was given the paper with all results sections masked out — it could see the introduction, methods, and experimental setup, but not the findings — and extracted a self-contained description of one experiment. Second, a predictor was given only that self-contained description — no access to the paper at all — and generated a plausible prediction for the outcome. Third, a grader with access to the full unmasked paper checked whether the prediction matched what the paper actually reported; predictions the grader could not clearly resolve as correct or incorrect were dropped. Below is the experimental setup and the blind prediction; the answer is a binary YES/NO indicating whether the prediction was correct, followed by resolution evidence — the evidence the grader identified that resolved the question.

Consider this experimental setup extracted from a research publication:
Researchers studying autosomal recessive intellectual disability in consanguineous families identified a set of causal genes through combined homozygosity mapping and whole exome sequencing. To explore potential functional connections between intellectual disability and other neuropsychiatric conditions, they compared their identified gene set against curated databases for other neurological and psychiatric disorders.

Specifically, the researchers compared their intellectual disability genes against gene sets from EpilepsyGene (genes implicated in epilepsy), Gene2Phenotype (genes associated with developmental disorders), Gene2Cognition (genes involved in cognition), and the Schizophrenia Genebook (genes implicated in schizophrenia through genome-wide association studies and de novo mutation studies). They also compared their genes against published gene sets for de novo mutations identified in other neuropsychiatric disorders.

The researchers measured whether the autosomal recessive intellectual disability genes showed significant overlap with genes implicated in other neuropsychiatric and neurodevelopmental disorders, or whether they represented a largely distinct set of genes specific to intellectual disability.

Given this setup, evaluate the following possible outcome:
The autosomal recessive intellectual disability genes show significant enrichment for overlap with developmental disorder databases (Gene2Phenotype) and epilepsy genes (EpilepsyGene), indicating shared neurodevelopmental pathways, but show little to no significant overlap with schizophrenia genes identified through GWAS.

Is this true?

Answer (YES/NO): NO